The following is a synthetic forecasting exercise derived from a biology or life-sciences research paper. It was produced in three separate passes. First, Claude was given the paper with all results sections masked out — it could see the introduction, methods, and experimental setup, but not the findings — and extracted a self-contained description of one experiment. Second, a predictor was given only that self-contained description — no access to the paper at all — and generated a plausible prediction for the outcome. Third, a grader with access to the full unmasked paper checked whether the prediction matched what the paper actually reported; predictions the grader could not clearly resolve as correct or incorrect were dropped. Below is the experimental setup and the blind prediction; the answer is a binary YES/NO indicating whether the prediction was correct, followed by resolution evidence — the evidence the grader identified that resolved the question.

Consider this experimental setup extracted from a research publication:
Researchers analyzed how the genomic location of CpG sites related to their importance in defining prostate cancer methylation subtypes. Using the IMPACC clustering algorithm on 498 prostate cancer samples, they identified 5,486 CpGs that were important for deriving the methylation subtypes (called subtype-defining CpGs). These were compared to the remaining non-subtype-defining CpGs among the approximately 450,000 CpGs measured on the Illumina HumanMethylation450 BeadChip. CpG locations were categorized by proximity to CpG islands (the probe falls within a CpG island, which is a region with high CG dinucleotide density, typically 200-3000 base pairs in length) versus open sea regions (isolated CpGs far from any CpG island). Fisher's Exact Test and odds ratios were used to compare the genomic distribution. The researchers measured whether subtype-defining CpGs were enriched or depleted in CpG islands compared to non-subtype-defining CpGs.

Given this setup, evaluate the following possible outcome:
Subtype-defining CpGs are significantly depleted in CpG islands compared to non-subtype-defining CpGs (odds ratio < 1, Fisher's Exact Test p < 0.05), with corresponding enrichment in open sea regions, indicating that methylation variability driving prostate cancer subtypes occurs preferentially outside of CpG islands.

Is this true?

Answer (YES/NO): YES